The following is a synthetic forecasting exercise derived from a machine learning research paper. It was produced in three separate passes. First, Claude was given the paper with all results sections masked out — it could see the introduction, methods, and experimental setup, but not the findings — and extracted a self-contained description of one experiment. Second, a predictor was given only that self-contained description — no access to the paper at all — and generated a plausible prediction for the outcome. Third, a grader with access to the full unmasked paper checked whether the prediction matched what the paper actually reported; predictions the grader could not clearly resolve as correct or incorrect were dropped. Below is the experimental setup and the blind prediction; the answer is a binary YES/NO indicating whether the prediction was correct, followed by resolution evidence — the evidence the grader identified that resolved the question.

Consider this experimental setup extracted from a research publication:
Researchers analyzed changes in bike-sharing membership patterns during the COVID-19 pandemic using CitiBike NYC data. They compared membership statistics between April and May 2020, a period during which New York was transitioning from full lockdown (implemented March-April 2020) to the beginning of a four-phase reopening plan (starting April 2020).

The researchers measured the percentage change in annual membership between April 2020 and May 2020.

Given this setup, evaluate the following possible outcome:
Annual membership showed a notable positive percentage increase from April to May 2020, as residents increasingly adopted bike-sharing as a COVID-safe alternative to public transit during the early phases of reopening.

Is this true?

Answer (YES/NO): YES